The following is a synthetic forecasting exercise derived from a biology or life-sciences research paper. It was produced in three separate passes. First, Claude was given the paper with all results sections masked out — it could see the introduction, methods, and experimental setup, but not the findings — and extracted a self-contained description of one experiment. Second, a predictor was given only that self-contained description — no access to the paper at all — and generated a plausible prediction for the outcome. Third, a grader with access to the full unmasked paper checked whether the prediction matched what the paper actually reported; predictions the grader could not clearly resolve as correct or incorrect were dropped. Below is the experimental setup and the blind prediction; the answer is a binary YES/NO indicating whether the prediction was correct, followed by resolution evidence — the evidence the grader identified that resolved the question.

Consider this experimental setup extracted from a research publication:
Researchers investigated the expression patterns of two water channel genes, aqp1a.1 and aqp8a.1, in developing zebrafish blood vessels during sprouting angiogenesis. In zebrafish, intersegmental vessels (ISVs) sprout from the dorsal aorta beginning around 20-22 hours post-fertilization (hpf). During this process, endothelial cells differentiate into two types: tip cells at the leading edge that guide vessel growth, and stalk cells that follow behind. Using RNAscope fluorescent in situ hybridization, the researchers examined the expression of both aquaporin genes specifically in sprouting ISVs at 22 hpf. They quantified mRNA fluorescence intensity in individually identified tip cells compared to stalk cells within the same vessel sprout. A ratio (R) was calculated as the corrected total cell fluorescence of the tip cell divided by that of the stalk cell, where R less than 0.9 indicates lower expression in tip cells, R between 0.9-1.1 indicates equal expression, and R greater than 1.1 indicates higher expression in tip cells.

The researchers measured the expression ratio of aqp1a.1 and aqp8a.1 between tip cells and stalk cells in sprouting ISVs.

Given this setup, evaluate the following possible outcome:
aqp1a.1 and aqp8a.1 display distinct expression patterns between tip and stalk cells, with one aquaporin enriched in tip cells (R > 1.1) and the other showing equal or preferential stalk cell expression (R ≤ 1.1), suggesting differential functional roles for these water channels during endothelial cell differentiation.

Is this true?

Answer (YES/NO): YES